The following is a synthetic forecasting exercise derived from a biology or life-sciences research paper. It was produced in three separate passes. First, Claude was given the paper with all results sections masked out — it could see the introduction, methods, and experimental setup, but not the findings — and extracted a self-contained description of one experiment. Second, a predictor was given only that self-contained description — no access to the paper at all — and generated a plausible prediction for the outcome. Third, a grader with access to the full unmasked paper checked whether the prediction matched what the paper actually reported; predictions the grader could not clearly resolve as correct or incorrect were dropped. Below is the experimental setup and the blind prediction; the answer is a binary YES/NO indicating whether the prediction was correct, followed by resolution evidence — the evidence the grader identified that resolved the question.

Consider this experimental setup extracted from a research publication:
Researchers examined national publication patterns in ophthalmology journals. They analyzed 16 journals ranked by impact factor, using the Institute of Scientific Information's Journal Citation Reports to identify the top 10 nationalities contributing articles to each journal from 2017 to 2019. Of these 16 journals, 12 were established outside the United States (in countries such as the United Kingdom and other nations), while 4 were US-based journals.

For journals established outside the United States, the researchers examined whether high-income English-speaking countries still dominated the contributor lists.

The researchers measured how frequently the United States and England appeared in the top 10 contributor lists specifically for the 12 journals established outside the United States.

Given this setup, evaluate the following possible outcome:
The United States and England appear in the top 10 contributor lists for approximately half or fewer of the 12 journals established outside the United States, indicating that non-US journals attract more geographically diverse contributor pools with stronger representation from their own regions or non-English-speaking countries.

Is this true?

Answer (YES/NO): NO